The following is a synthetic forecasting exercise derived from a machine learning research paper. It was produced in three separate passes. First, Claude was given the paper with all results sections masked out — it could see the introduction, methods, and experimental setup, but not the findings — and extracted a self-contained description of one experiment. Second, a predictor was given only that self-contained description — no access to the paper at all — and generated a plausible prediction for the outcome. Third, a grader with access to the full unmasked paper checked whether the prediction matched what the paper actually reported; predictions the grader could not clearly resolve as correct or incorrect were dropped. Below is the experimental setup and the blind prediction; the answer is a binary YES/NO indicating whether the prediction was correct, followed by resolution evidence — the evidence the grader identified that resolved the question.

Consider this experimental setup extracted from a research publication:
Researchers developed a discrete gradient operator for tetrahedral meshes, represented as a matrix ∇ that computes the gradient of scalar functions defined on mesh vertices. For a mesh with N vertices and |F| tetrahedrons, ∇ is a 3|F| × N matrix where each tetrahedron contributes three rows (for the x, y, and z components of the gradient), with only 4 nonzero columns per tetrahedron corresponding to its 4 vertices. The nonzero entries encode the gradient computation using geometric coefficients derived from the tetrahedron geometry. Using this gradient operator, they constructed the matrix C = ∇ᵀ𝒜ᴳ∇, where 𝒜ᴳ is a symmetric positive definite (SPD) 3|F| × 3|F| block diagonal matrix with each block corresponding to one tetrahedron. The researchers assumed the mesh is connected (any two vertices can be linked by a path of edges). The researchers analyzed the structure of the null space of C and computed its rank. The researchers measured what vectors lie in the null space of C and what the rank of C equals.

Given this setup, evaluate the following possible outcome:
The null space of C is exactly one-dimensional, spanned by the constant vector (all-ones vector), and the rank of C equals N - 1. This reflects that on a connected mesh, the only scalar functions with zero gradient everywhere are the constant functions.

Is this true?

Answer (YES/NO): YES